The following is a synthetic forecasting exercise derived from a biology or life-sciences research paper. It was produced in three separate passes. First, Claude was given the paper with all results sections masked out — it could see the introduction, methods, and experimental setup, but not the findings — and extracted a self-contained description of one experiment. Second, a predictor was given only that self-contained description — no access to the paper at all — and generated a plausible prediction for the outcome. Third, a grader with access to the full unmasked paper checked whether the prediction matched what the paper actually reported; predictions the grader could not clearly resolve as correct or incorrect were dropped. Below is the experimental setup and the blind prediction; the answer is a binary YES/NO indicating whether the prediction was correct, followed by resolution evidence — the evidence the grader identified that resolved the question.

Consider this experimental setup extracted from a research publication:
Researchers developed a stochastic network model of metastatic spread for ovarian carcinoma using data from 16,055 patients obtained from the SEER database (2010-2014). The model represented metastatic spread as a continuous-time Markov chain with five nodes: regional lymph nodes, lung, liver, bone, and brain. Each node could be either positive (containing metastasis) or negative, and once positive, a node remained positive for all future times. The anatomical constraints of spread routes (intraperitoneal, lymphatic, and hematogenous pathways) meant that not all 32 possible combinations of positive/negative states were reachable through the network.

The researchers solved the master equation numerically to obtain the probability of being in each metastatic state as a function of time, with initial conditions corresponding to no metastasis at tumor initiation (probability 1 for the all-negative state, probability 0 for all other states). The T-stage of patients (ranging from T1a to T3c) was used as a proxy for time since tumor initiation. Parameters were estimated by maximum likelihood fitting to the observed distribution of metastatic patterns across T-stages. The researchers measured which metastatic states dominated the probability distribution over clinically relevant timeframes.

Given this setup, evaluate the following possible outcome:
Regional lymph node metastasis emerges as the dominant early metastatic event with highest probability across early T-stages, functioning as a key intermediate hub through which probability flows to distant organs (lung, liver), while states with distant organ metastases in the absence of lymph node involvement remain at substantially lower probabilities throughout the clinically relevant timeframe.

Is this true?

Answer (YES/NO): NO